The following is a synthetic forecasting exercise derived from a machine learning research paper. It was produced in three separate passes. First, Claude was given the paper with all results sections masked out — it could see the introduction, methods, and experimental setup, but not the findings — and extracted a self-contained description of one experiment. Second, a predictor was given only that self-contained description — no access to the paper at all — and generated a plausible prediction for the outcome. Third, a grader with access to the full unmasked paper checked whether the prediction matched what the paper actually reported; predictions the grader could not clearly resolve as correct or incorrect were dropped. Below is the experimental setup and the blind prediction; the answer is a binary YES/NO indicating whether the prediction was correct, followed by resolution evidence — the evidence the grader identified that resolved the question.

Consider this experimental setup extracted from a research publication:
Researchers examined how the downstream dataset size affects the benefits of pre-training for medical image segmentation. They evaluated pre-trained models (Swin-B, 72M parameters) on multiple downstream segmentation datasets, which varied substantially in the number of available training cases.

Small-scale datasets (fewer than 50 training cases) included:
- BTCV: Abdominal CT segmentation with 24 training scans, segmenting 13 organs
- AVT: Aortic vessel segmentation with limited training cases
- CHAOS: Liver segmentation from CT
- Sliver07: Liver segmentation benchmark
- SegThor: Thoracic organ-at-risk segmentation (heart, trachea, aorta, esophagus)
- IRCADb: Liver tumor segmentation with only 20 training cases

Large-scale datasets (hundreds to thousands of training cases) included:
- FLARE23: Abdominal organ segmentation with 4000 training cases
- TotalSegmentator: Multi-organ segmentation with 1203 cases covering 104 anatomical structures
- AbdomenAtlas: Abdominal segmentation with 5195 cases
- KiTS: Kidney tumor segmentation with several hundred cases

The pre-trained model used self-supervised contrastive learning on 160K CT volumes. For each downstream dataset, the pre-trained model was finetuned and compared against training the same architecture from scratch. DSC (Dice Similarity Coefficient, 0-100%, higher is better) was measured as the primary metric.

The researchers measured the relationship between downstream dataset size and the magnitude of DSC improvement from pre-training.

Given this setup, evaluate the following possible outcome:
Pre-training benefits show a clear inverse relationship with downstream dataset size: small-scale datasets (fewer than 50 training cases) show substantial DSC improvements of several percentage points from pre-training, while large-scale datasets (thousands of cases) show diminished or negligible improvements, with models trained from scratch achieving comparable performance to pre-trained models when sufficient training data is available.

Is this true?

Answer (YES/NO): NO